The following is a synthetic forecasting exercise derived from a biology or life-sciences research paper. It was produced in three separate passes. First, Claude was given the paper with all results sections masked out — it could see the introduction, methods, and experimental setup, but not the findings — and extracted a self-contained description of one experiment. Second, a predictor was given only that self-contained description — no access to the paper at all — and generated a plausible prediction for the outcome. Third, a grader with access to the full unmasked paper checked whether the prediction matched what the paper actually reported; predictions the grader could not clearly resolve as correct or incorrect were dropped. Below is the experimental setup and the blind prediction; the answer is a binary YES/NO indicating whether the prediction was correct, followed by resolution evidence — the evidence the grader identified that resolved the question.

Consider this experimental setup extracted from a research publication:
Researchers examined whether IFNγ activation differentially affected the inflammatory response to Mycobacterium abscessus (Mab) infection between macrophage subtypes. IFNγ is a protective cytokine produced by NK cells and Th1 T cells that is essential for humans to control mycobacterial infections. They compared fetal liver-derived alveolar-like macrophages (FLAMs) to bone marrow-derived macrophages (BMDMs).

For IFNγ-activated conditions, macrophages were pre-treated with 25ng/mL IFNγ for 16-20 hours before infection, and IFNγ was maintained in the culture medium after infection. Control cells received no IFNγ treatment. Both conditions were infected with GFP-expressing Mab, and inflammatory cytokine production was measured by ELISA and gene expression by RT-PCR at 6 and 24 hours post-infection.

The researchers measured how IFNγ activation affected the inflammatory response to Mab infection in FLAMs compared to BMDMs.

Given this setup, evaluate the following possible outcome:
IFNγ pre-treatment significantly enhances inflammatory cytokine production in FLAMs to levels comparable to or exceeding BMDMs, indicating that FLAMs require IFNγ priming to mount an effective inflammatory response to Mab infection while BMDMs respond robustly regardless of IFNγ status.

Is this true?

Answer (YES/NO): NO